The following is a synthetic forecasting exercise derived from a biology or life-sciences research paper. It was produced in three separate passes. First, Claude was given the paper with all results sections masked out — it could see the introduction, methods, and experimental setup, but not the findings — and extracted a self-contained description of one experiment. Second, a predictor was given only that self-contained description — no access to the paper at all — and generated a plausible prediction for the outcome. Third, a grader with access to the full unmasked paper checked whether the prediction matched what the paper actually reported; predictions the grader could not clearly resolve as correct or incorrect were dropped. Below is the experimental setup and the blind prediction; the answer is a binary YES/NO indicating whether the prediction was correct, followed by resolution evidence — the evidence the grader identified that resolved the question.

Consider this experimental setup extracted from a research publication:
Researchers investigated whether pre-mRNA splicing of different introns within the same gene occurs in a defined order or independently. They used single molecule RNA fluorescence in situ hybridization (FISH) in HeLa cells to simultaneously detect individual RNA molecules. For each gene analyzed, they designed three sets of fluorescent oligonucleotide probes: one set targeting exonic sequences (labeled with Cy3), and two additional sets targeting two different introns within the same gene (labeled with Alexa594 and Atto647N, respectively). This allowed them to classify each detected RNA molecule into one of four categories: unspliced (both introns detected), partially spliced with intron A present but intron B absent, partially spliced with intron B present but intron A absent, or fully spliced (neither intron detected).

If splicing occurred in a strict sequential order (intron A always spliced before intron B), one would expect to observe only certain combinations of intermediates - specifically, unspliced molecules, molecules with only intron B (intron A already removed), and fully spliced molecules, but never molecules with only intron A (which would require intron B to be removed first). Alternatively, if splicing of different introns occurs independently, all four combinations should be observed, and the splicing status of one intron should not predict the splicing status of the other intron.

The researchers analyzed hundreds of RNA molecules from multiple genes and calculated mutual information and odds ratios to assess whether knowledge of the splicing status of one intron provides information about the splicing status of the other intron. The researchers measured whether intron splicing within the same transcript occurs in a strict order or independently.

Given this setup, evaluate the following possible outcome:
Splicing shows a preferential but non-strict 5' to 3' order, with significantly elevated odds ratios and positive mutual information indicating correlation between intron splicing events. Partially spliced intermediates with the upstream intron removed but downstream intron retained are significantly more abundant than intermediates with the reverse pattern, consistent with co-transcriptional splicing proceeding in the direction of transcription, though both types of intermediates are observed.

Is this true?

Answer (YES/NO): NO